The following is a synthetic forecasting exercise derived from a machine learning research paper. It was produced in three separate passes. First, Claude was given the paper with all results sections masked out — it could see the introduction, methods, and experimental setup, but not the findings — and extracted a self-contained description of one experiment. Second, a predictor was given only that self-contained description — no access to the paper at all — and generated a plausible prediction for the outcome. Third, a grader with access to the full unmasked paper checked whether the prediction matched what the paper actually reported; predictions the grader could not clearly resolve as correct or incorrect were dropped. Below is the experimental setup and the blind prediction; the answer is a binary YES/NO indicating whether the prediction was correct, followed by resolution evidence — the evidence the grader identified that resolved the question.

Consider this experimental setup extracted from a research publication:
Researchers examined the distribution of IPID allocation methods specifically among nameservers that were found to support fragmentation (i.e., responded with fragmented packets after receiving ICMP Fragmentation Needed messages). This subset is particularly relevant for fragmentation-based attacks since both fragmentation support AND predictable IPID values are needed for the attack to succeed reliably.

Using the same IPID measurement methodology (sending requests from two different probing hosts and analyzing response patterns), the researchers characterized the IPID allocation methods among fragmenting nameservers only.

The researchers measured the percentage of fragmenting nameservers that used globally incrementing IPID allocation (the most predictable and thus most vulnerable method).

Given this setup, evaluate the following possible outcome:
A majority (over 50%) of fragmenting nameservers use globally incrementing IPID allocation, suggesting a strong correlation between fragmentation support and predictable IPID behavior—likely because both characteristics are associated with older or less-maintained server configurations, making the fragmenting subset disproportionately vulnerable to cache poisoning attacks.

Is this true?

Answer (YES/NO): NO